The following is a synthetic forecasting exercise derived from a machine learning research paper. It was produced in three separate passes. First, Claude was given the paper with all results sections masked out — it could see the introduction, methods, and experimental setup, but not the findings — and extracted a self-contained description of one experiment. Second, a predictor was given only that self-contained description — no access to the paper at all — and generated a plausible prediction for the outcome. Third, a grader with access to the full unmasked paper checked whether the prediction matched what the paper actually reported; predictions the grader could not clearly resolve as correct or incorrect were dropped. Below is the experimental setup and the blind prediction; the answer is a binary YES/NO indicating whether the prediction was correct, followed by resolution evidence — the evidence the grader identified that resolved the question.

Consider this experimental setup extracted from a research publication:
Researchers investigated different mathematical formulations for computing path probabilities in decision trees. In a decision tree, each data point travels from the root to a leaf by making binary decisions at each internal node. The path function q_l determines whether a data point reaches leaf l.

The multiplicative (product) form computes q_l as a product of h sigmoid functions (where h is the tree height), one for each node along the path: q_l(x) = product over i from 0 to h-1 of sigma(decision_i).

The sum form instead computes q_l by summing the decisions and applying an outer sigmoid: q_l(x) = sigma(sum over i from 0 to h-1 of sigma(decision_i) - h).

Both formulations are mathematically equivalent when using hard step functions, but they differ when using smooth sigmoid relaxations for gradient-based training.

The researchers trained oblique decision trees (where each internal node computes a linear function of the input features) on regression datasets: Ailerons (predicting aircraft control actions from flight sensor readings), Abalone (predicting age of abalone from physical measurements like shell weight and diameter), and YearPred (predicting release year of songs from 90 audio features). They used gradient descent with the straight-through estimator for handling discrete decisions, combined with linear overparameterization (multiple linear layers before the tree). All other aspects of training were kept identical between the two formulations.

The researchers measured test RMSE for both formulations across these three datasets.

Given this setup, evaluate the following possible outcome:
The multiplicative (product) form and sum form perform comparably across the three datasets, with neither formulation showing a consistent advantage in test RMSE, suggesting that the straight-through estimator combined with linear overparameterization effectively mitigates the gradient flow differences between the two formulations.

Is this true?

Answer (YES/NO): NO